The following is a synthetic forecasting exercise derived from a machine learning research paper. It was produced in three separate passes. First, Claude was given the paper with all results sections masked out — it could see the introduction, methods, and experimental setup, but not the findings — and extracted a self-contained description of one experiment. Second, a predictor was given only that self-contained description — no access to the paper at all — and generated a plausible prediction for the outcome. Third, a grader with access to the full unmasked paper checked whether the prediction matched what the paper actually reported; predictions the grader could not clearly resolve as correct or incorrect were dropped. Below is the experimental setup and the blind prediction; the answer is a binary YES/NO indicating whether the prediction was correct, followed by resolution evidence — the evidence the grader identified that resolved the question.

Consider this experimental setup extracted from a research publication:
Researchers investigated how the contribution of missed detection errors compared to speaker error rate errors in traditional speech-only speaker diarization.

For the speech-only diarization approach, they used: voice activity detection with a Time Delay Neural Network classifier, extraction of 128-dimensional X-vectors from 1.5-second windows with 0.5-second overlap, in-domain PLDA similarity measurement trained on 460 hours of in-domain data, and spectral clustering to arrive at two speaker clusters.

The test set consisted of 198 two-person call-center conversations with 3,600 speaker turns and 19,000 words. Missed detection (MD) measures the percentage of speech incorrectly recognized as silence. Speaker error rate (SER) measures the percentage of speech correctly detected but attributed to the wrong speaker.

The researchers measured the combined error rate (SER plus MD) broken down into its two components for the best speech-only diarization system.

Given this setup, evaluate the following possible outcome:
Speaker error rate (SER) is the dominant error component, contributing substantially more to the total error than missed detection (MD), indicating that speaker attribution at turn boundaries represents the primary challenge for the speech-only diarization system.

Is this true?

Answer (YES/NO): YES